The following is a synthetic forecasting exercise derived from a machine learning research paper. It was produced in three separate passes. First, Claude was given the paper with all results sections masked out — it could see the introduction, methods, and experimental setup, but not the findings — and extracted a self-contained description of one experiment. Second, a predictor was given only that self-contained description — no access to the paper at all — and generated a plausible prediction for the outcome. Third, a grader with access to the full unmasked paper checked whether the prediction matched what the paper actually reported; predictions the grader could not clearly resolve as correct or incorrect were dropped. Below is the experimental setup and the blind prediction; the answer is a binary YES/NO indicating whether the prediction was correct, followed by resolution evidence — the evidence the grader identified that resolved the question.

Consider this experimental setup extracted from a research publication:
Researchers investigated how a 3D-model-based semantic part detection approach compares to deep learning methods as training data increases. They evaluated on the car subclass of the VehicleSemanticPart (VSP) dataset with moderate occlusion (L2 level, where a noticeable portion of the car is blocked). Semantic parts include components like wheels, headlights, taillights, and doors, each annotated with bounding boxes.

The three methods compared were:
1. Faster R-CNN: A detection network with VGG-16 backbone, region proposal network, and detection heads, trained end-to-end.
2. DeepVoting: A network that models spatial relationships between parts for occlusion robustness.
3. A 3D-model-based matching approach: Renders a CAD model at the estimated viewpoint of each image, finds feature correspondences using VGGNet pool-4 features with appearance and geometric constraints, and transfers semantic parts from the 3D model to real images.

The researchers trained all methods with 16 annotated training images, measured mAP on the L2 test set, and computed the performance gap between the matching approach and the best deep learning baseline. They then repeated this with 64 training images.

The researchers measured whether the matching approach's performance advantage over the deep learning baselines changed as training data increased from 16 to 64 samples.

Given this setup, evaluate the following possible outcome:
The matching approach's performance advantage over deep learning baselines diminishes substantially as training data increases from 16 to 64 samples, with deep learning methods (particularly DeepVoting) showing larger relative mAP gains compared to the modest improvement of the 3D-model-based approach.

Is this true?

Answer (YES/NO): YES